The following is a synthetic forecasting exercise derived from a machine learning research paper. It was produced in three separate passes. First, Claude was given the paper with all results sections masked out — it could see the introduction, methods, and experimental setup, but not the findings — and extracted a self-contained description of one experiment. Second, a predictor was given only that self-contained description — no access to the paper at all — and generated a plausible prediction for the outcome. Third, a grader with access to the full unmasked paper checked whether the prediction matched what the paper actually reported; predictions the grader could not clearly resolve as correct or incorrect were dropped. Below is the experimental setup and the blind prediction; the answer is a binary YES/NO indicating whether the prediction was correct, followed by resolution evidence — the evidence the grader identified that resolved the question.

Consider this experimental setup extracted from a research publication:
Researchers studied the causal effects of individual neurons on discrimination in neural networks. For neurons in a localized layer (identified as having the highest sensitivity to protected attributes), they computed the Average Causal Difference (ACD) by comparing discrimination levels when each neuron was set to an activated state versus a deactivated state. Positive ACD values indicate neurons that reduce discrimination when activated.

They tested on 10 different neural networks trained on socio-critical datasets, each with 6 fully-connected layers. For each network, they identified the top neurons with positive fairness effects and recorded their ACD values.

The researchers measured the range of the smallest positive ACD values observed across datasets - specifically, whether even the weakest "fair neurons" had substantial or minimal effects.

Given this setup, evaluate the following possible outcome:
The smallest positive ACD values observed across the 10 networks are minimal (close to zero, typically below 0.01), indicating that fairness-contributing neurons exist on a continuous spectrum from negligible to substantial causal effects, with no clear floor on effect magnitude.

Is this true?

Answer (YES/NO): NO